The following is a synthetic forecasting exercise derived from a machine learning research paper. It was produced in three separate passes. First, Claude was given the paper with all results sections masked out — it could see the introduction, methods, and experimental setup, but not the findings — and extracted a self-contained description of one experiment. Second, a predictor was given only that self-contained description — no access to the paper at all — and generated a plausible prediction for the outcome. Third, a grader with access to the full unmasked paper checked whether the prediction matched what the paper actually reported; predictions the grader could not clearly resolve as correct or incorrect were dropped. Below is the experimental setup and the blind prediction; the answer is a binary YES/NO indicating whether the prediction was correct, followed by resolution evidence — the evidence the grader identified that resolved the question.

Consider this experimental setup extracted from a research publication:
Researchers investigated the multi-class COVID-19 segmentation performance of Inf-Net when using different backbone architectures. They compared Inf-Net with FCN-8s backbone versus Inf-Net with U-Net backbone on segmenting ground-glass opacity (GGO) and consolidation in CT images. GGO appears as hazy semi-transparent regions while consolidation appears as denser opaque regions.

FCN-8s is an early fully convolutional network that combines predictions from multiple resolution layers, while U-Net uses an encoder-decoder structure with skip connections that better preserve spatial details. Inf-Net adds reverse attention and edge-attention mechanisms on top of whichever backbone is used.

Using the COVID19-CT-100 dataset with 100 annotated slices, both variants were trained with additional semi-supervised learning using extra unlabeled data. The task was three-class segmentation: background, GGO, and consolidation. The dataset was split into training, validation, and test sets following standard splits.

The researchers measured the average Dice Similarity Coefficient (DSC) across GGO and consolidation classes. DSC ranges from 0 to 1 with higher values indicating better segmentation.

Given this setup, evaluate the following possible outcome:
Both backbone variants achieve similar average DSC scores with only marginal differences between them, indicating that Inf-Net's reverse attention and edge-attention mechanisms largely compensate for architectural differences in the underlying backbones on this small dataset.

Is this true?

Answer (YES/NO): NO